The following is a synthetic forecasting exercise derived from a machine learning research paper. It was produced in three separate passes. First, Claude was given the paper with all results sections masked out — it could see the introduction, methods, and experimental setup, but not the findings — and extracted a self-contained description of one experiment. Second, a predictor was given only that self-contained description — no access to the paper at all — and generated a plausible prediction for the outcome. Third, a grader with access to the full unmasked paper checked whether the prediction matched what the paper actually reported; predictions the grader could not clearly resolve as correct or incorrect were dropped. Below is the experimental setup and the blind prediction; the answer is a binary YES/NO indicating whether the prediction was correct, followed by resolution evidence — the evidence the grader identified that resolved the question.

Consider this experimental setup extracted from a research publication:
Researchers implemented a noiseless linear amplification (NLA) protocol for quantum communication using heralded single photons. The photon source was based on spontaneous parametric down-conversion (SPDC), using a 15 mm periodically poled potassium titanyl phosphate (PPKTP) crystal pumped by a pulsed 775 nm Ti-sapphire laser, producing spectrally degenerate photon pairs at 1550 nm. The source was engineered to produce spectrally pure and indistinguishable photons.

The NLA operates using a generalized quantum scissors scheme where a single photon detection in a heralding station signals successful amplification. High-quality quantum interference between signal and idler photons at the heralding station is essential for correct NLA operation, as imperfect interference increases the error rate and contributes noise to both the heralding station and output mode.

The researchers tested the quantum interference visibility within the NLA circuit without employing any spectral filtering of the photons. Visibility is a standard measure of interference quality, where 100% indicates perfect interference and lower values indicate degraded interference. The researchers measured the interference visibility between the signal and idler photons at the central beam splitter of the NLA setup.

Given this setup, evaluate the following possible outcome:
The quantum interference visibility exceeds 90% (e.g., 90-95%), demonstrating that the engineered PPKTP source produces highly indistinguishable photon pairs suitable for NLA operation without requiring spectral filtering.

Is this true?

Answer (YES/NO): NO